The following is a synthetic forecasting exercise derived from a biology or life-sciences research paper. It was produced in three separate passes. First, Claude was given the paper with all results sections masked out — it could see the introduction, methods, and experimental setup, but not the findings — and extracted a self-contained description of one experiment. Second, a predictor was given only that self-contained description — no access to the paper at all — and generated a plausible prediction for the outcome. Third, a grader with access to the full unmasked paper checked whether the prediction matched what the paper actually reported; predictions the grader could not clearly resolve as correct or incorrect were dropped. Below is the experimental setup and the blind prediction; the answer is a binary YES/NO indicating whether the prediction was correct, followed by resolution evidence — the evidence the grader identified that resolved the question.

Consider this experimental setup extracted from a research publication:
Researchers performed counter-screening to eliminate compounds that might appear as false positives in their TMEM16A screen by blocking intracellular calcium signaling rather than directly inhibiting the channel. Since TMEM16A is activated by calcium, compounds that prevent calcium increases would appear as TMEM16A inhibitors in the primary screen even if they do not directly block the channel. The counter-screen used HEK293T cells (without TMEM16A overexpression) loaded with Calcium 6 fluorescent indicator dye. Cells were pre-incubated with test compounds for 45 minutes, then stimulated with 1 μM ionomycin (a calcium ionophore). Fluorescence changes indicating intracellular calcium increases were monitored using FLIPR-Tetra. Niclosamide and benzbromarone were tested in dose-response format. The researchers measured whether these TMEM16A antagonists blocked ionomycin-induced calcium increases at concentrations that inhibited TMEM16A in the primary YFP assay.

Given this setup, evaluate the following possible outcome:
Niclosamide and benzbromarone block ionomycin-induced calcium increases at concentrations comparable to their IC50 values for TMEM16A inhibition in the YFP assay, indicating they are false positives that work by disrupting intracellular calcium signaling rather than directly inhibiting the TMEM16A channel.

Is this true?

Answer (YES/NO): NO